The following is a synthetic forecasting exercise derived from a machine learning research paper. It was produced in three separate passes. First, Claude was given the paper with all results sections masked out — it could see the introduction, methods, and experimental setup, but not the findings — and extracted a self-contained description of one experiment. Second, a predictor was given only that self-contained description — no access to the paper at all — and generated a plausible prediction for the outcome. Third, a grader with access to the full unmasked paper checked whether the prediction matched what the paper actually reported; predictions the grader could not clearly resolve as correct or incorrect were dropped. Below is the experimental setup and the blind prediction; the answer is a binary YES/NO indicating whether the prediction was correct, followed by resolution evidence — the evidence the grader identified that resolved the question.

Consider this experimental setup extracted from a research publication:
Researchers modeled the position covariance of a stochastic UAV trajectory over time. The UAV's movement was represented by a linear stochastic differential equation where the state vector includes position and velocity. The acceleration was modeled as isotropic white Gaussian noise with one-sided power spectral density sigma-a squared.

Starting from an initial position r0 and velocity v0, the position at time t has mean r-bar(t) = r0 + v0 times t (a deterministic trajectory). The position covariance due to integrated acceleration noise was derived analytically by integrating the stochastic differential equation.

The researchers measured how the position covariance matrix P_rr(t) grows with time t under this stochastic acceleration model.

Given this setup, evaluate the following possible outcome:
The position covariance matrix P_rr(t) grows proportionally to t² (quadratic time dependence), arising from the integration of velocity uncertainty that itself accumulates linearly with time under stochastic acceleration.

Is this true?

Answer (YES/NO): NO